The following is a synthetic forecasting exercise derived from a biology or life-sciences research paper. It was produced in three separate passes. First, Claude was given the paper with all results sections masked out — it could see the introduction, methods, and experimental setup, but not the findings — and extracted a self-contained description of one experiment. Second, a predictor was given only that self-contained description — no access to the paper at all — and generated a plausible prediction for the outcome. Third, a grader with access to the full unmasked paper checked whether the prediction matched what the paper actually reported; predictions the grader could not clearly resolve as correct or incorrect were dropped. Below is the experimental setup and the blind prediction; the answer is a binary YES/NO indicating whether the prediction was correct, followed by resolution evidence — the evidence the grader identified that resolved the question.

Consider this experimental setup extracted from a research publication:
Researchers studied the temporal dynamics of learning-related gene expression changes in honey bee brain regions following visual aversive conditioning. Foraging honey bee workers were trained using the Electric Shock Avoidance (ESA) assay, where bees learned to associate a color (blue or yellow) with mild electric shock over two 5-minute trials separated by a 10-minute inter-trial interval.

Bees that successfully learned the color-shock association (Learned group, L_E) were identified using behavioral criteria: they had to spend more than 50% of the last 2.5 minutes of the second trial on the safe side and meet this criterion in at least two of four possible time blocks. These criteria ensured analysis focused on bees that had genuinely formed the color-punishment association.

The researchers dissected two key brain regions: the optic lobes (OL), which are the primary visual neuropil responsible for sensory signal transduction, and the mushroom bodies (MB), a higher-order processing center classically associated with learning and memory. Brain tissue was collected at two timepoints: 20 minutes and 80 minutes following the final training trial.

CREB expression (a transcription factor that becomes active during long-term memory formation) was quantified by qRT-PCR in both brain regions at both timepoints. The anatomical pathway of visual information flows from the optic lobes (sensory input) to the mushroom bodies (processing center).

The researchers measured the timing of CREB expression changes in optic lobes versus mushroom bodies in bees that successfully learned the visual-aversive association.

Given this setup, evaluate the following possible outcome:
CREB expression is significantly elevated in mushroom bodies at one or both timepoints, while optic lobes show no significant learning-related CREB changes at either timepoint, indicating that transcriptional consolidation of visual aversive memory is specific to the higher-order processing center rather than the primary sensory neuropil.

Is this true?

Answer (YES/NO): NO